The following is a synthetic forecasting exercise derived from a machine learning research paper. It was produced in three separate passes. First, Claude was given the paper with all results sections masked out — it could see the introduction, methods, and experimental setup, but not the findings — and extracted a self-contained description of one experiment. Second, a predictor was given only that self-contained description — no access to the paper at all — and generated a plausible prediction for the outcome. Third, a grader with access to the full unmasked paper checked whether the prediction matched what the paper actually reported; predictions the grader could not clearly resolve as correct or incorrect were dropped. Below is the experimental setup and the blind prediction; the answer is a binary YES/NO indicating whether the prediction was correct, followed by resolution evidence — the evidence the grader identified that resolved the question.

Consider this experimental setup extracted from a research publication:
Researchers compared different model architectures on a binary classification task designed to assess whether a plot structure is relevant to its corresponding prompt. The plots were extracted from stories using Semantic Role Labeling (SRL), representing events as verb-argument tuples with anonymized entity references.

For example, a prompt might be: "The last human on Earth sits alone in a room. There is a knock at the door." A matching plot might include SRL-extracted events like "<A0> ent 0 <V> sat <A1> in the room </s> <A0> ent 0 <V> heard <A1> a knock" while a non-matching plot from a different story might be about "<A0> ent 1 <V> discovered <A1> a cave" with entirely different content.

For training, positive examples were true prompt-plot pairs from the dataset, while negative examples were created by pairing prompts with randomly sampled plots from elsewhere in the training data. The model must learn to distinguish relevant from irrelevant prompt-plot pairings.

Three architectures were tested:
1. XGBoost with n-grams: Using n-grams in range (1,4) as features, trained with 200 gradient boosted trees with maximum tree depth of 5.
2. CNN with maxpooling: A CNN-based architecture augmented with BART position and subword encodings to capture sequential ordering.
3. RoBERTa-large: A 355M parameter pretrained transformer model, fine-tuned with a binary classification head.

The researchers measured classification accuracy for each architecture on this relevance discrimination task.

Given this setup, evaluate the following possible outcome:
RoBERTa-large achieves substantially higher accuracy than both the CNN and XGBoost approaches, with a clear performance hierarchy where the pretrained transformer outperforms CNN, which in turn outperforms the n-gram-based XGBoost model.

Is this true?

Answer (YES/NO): YES